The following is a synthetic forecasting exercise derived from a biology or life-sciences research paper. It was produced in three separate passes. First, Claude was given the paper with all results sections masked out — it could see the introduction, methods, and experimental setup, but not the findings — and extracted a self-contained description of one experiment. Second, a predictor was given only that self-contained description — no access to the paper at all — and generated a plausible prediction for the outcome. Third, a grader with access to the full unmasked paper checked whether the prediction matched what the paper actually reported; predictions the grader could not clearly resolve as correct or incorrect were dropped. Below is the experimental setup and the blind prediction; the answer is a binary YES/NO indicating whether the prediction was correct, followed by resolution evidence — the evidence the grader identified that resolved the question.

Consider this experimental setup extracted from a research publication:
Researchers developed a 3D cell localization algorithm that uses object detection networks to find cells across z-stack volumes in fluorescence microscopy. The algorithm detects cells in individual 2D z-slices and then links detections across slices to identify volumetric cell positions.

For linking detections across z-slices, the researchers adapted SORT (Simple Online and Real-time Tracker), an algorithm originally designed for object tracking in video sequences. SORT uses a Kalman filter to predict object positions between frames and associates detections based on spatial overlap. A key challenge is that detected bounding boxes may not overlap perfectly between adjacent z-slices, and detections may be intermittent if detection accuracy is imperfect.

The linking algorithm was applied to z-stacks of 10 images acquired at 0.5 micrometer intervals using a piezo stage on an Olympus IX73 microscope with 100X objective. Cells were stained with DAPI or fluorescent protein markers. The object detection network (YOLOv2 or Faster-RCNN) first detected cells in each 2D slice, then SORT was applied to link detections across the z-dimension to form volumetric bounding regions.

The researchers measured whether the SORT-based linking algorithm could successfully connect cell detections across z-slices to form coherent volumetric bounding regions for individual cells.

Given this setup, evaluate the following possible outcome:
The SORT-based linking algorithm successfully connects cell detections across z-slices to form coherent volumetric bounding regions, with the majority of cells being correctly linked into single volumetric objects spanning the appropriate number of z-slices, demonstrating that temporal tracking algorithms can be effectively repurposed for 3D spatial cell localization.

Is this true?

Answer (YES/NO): YES